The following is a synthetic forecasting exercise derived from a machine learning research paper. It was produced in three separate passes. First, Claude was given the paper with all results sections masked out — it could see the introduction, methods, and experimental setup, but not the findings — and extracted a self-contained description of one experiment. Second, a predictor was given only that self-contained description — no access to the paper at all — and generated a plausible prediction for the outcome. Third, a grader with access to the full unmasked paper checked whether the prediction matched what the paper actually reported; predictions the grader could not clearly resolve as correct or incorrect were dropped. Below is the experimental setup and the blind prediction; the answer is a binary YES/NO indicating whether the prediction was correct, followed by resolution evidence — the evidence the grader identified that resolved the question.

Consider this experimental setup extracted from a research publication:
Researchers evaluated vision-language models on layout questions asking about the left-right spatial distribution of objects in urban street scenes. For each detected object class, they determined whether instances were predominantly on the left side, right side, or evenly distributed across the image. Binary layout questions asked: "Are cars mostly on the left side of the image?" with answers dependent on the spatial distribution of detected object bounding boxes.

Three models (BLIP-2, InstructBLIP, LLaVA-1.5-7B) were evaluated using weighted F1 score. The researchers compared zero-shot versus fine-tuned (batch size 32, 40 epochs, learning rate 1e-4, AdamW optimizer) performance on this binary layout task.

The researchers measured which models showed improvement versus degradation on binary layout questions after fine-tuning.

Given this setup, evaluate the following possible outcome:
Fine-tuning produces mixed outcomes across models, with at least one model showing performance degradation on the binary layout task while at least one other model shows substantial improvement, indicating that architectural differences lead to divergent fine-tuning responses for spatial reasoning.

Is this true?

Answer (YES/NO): NO